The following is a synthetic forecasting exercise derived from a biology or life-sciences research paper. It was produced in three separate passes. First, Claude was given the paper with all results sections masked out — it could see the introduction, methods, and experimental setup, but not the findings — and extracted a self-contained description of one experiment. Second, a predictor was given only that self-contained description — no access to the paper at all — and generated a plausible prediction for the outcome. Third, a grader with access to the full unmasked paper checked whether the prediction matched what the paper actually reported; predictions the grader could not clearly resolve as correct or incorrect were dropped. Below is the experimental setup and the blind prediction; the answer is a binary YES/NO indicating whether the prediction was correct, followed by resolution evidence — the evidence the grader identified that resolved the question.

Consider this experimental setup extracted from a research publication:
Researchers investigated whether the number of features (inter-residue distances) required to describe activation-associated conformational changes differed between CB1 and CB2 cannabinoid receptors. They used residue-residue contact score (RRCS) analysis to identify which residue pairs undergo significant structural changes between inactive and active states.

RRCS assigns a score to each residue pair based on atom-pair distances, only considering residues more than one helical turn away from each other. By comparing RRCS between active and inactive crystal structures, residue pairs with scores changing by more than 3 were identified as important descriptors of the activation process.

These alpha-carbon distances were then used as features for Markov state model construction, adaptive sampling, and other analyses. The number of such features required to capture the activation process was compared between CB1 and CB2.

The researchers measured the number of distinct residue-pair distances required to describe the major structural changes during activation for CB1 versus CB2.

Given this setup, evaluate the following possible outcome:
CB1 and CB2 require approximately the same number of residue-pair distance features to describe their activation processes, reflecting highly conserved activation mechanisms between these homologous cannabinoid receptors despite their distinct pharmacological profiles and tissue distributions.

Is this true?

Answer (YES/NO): NO